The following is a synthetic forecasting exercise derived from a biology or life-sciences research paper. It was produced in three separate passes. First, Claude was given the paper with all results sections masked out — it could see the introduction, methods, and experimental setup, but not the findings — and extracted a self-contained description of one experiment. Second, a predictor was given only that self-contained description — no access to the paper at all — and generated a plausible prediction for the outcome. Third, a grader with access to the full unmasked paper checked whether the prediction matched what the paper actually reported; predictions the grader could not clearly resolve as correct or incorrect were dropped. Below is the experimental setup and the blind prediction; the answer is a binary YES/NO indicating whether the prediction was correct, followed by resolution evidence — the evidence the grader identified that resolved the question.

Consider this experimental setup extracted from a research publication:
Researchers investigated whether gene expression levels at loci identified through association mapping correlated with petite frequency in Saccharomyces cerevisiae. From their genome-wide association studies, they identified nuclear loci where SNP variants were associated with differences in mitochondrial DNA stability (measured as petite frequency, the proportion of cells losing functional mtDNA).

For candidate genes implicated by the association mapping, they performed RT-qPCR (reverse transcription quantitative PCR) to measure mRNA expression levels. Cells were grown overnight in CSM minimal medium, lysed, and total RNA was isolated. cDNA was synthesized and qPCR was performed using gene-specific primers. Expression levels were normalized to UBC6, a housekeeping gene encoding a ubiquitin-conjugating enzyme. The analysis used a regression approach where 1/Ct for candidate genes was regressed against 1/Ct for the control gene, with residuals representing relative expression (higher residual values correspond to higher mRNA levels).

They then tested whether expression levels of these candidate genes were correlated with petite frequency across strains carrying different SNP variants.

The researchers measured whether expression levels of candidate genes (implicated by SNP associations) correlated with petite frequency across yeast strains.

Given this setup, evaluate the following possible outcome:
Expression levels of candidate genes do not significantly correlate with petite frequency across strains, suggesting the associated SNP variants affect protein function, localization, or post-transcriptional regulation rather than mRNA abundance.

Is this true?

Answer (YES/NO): YES